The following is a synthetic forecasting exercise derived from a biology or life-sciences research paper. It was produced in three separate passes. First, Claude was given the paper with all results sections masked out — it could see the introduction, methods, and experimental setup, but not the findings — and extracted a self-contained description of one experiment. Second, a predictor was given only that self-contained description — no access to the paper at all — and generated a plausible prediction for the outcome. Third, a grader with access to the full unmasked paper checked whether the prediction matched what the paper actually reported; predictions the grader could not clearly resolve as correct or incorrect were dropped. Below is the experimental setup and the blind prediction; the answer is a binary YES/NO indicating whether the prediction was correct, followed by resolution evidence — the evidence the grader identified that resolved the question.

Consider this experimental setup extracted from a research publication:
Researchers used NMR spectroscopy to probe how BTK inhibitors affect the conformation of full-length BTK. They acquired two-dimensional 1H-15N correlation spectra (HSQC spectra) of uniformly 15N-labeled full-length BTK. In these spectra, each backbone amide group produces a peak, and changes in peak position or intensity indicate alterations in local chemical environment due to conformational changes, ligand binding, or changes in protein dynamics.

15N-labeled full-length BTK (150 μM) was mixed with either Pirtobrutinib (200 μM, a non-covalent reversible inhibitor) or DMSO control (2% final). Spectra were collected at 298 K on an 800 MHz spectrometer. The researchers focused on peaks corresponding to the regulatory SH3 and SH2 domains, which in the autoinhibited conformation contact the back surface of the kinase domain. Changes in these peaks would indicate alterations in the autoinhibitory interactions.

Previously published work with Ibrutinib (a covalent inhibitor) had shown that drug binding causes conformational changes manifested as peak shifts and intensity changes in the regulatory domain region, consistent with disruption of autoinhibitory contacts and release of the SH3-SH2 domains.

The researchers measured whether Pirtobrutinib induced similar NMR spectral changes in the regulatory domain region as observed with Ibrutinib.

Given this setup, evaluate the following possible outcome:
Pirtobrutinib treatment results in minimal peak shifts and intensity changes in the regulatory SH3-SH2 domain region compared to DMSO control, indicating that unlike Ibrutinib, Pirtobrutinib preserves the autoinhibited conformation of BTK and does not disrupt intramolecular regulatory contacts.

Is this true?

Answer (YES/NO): YES